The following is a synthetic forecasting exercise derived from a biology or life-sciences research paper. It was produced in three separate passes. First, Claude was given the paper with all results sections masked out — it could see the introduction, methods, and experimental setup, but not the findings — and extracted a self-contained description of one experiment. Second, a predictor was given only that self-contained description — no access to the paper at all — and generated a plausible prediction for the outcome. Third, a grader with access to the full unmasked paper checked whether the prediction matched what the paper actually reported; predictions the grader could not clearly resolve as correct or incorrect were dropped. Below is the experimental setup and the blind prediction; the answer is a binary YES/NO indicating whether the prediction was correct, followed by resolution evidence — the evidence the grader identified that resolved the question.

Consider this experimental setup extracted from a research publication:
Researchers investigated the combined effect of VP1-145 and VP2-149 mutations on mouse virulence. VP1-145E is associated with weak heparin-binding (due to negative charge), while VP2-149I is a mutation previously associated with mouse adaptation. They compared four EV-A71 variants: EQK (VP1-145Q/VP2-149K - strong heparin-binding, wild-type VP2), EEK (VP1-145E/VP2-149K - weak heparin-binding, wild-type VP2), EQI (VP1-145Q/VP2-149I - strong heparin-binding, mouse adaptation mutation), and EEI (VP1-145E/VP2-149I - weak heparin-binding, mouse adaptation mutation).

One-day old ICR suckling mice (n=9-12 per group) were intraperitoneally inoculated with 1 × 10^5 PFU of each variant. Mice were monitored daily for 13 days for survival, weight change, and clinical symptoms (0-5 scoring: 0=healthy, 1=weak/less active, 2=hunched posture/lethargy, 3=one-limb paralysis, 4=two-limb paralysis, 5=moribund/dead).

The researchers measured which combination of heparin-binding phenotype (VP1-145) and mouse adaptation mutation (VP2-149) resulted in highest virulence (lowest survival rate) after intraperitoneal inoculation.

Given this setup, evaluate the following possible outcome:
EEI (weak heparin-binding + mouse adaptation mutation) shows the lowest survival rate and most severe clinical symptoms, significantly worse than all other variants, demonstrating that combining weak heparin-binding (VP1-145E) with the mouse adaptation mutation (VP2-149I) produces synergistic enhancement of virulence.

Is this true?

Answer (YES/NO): YES